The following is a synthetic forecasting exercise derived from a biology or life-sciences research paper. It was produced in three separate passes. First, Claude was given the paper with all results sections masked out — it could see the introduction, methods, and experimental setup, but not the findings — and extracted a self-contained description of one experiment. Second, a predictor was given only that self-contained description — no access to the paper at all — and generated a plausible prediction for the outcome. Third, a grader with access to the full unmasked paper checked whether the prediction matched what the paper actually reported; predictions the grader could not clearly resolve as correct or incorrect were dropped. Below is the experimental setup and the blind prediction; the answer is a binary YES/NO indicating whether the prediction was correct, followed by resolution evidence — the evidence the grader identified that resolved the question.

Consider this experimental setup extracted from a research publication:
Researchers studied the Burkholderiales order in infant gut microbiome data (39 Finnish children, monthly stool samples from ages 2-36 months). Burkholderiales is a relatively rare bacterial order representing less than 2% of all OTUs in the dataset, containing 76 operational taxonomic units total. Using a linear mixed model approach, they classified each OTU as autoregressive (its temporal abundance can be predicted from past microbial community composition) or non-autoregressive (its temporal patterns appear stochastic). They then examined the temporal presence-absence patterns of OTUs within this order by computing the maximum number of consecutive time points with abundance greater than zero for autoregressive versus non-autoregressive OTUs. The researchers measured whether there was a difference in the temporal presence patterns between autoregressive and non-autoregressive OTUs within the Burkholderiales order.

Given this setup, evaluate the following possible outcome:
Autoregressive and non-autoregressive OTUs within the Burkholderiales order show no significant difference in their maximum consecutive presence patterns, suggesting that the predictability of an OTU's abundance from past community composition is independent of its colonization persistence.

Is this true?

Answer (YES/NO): NO